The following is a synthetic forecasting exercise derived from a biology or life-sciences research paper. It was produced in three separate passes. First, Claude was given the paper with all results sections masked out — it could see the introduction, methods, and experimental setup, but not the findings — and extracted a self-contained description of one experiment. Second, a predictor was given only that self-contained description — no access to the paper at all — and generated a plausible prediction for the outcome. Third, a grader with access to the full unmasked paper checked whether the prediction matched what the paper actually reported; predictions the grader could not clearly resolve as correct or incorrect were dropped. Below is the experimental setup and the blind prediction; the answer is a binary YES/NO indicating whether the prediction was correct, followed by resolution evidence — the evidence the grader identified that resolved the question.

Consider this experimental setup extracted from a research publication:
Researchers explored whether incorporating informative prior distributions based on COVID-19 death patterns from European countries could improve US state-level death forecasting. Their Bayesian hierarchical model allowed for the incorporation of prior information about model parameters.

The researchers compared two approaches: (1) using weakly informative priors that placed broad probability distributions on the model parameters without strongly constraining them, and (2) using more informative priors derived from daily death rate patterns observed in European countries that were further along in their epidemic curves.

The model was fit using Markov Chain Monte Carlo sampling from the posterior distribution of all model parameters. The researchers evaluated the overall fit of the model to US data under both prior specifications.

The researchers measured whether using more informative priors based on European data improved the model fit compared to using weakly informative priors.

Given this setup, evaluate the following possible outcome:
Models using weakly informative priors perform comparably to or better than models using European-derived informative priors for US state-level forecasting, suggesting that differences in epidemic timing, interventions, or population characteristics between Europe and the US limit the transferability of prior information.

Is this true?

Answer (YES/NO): YES